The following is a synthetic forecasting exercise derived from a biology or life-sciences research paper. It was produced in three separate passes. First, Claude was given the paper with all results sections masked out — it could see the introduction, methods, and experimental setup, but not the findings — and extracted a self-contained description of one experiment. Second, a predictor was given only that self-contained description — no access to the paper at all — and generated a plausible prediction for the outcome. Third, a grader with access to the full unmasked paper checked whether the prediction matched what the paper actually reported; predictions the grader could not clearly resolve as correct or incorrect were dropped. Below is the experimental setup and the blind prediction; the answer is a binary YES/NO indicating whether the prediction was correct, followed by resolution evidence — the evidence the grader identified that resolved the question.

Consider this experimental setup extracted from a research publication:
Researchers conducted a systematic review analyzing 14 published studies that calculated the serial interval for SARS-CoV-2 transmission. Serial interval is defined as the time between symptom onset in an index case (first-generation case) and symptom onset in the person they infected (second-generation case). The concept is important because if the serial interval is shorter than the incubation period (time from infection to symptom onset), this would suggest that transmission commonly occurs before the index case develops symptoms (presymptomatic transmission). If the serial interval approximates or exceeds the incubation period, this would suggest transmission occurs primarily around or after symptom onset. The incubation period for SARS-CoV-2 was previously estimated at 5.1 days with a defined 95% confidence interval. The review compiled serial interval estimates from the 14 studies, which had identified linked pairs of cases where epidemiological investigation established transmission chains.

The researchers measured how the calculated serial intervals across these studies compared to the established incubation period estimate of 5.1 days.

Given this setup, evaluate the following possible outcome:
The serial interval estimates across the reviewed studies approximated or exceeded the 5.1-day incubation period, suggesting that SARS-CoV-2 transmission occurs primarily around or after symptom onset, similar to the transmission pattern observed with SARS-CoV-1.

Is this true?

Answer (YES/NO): NO